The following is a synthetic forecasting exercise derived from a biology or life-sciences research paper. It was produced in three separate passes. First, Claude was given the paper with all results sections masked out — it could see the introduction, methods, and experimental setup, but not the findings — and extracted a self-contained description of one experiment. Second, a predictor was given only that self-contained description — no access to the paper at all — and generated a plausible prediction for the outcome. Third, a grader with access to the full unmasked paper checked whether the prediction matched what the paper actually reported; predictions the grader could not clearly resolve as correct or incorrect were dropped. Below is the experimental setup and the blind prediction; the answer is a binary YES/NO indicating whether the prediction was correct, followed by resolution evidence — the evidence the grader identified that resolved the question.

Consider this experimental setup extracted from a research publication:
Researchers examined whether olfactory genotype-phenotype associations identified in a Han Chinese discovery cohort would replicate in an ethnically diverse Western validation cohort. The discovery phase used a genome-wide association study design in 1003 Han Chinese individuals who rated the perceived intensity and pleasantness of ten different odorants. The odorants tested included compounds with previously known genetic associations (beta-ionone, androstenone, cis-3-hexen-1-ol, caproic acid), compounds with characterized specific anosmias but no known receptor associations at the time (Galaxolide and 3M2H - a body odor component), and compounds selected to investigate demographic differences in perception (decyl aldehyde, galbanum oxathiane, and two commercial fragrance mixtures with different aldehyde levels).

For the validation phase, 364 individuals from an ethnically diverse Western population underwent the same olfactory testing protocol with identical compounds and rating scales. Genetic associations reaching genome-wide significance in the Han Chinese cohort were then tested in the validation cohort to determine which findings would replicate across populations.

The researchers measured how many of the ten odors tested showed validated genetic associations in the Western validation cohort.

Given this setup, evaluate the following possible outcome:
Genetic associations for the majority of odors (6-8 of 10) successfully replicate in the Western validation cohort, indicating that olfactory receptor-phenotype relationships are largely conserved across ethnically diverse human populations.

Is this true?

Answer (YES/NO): NO